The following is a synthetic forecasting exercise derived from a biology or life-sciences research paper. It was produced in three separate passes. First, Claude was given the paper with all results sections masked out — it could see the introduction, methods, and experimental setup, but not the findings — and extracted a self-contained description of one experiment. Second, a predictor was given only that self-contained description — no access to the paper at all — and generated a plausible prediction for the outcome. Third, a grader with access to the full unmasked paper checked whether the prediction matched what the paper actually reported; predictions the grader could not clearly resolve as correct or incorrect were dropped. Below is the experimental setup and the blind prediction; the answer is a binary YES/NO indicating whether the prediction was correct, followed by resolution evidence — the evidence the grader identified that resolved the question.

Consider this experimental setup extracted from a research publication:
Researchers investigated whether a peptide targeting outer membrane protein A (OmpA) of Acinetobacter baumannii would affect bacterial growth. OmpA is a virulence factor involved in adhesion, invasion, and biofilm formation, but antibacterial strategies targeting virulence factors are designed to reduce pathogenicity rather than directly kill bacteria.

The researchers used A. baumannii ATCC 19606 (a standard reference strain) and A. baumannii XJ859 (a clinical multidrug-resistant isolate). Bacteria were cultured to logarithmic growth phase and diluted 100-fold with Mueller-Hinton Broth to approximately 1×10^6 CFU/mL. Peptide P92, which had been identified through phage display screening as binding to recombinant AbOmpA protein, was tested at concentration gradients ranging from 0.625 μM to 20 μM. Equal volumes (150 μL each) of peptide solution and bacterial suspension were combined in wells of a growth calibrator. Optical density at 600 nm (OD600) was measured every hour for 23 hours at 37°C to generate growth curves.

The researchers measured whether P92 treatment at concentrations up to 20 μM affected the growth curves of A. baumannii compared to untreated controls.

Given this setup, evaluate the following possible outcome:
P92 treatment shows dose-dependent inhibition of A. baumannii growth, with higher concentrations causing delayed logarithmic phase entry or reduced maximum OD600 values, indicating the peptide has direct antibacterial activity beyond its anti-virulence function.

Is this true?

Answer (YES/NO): NO